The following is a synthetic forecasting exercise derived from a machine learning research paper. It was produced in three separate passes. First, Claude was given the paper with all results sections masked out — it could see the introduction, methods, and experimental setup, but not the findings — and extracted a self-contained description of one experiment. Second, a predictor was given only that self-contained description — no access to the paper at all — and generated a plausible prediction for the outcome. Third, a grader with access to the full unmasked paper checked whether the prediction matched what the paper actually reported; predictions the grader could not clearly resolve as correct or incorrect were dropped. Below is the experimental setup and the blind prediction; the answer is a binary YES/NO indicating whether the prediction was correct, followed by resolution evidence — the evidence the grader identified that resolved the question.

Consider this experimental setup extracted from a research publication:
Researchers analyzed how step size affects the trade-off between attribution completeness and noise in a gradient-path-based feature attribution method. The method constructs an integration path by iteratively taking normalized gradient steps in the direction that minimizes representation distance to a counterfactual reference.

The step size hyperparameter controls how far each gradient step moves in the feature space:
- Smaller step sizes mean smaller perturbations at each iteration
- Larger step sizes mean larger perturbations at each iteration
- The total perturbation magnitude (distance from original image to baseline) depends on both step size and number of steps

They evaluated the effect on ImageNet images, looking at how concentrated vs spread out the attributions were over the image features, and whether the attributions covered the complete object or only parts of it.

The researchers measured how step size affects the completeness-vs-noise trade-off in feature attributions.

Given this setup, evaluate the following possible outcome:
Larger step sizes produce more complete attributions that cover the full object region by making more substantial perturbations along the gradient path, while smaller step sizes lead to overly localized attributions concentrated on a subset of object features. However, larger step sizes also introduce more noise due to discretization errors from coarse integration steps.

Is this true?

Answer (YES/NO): YES